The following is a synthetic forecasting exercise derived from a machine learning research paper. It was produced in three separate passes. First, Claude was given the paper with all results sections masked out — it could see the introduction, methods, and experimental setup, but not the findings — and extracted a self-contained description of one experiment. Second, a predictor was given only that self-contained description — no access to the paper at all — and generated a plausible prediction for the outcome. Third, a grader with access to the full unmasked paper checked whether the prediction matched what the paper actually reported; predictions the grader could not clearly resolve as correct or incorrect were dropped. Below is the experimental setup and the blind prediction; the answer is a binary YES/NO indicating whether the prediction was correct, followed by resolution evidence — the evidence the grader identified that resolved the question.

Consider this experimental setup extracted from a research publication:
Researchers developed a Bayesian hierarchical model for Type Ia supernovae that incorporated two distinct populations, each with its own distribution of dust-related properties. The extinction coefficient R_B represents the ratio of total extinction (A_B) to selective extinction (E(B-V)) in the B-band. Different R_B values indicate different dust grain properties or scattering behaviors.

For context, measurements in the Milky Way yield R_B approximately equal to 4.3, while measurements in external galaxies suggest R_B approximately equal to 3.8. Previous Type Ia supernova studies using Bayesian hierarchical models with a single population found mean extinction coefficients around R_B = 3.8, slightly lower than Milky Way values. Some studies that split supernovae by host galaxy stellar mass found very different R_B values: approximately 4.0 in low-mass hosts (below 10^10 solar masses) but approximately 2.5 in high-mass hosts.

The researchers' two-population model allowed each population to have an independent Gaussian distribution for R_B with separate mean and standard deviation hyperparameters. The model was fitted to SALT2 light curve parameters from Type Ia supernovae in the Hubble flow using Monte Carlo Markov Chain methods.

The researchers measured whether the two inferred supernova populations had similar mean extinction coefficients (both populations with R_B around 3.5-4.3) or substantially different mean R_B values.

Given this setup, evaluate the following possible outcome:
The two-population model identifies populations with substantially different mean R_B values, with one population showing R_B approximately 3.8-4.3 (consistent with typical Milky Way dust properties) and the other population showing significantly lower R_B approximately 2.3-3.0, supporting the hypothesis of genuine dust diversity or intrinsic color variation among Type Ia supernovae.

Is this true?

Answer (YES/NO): NO